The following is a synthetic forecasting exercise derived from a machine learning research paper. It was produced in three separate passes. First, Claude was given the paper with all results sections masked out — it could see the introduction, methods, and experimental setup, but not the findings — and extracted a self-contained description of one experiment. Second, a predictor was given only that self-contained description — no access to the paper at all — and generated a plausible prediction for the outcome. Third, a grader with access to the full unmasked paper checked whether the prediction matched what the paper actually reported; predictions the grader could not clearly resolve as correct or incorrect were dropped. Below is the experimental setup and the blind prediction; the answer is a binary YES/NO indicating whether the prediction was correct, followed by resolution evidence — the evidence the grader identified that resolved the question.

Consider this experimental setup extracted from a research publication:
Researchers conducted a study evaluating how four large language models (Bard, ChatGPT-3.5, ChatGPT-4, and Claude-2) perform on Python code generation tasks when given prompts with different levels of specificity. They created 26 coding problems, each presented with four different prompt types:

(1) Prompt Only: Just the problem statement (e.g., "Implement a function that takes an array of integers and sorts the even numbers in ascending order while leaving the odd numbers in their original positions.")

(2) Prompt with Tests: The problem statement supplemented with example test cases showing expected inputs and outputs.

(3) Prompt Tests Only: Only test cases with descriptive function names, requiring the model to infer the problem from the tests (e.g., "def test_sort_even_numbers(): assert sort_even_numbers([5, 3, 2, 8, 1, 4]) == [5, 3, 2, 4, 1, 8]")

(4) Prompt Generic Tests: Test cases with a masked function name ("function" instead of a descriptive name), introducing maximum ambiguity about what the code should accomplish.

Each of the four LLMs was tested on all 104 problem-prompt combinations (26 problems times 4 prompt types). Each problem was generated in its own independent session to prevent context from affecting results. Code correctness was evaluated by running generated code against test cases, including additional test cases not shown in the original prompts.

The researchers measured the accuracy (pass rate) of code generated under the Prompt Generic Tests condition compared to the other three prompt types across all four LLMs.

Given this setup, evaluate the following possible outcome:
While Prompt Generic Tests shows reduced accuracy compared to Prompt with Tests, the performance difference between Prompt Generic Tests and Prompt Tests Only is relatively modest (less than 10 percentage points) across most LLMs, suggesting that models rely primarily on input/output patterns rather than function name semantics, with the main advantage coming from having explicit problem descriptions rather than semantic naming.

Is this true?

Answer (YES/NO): NO